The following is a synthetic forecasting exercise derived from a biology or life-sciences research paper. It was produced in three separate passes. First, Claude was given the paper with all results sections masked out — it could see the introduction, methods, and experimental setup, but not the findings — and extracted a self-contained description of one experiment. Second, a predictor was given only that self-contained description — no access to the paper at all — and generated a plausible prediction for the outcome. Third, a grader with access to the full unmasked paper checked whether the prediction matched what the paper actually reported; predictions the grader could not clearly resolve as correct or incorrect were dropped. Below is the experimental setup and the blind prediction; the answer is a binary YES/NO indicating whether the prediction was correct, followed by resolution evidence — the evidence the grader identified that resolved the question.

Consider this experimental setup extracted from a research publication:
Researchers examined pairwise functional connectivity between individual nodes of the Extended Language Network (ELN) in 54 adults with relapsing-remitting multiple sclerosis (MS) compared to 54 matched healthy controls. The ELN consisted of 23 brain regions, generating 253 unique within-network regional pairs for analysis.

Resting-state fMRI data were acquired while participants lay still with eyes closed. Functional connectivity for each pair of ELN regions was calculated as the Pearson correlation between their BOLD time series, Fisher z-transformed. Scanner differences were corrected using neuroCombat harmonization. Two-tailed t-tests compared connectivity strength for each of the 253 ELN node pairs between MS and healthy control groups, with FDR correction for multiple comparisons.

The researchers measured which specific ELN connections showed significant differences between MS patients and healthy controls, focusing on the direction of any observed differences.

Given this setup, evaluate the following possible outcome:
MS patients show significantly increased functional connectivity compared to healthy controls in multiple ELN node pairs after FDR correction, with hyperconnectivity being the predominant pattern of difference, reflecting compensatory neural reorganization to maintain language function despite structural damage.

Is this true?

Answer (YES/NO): NO